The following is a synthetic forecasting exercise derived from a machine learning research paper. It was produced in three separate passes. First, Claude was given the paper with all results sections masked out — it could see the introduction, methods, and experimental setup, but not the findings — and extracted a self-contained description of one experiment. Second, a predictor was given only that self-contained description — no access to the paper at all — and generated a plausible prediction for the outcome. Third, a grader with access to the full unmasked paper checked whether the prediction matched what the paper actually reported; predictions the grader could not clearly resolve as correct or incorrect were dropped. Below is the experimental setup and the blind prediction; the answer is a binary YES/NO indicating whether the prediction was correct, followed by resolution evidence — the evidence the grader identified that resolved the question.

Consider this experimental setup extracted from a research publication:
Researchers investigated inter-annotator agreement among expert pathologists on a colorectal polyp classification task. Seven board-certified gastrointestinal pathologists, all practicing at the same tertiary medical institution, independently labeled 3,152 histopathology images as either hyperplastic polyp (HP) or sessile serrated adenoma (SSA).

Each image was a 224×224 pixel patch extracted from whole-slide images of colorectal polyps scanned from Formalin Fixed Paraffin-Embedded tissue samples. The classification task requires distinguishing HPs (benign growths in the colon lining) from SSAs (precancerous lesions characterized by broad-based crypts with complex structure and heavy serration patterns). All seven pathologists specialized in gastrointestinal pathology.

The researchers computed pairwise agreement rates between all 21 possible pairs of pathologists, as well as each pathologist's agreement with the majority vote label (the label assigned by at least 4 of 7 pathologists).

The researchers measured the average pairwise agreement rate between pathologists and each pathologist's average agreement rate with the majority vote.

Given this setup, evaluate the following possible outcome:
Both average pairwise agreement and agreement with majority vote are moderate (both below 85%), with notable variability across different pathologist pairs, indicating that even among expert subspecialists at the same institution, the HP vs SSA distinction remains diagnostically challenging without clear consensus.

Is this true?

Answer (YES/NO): YES